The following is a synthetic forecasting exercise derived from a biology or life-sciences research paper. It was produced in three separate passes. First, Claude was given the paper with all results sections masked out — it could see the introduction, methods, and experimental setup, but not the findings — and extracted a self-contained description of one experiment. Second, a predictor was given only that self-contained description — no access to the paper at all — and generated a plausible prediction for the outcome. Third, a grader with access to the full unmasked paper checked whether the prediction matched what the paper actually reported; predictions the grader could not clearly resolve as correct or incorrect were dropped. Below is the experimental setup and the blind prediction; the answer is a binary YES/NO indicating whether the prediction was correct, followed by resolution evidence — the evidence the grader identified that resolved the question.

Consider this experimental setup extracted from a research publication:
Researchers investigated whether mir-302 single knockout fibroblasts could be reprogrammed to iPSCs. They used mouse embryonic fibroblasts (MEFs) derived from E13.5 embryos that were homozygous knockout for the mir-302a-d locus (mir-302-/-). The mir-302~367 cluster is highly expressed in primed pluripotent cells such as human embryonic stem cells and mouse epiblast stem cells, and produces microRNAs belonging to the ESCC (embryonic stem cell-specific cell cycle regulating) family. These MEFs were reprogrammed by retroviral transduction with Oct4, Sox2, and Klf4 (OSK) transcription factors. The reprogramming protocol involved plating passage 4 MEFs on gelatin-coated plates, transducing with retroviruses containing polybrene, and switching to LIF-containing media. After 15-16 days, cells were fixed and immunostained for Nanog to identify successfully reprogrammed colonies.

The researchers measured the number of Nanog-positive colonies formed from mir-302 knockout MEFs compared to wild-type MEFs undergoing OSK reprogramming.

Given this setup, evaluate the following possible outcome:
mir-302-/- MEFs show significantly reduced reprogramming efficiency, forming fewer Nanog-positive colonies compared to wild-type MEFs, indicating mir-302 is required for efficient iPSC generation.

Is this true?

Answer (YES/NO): NO